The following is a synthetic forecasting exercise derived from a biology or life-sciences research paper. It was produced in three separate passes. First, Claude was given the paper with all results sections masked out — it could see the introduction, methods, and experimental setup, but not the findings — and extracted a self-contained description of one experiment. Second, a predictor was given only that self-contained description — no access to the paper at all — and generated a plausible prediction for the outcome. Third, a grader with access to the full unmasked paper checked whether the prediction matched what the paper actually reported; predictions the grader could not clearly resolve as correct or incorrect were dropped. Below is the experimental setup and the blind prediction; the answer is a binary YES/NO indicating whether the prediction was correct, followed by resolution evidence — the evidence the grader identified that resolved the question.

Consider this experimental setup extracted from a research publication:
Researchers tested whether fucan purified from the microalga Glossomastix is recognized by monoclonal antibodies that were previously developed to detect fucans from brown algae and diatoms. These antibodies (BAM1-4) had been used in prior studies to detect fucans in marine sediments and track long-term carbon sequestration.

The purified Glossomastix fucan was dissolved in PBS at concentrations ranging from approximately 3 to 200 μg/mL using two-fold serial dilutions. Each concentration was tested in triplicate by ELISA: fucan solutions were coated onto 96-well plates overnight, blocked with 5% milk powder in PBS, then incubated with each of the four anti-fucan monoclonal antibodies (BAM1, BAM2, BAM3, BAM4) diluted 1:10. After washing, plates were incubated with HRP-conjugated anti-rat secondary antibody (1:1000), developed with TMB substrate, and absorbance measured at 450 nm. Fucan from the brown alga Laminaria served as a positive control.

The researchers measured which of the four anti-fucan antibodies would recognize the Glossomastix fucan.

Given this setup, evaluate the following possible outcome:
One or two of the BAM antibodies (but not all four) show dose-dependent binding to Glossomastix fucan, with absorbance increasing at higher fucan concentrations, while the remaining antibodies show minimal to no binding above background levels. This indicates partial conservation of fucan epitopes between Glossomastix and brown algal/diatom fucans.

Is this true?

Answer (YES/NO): YES